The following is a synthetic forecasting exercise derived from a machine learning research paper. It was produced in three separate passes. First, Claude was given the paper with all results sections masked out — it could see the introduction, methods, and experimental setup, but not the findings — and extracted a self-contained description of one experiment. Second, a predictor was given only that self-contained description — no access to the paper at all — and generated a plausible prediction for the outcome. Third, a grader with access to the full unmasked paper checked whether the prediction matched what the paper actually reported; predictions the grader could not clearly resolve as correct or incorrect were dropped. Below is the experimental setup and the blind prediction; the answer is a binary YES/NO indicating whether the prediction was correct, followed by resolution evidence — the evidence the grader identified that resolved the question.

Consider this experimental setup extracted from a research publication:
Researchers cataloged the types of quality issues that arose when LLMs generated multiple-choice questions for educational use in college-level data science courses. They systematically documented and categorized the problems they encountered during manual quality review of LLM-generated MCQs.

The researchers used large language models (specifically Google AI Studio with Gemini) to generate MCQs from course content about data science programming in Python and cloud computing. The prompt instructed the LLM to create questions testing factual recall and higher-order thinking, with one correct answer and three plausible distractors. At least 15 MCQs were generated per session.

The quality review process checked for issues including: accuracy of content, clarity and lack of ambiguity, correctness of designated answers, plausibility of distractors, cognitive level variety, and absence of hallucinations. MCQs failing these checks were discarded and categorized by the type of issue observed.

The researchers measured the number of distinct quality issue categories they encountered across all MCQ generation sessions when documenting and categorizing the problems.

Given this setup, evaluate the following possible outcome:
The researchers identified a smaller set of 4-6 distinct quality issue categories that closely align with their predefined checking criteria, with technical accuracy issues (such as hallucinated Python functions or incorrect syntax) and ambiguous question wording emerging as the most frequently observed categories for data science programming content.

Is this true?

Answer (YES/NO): NO